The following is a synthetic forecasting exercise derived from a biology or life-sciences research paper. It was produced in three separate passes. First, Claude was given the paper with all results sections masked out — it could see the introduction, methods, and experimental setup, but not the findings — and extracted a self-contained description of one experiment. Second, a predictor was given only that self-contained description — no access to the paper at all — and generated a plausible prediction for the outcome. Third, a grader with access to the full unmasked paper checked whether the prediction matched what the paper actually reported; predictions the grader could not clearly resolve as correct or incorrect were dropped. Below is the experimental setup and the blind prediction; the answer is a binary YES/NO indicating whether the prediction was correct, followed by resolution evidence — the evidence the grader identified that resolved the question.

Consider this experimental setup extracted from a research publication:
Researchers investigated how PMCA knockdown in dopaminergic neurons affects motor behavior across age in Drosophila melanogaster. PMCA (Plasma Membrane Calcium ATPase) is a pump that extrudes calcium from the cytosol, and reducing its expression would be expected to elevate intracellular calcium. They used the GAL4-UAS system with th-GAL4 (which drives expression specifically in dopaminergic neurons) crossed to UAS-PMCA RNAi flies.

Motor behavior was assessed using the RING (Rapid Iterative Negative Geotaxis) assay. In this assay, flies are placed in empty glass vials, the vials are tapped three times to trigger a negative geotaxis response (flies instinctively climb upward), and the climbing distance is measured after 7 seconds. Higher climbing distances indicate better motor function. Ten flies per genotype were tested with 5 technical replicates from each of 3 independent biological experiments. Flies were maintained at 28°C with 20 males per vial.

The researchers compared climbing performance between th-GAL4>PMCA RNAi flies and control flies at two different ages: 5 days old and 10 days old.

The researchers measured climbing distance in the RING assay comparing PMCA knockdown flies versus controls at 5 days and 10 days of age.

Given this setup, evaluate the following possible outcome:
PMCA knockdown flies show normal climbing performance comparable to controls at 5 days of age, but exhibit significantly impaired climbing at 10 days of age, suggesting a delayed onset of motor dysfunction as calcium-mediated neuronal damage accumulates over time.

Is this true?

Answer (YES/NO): YES